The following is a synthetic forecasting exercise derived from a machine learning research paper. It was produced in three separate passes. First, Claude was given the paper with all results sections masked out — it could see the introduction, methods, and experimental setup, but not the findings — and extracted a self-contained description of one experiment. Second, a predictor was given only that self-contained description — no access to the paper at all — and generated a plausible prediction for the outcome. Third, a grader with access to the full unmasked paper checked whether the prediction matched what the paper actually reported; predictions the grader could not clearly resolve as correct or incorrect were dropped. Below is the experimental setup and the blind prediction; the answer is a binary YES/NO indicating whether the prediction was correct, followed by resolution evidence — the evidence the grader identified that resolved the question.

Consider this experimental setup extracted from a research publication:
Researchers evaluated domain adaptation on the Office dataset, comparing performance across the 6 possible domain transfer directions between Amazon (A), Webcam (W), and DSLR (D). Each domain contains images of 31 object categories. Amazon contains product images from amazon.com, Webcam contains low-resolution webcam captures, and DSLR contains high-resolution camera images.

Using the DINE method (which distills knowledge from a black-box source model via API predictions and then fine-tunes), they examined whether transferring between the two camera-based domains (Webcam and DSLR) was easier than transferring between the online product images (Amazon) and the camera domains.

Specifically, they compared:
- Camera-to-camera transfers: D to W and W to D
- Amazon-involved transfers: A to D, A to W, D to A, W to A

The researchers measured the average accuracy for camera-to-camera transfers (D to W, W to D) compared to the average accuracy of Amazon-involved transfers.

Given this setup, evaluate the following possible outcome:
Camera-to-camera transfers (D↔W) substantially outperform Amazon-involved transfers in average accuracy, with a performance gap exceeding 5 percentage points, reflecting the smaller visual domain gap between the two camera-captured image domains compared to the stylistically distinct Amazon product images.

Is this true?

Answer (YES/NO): YES